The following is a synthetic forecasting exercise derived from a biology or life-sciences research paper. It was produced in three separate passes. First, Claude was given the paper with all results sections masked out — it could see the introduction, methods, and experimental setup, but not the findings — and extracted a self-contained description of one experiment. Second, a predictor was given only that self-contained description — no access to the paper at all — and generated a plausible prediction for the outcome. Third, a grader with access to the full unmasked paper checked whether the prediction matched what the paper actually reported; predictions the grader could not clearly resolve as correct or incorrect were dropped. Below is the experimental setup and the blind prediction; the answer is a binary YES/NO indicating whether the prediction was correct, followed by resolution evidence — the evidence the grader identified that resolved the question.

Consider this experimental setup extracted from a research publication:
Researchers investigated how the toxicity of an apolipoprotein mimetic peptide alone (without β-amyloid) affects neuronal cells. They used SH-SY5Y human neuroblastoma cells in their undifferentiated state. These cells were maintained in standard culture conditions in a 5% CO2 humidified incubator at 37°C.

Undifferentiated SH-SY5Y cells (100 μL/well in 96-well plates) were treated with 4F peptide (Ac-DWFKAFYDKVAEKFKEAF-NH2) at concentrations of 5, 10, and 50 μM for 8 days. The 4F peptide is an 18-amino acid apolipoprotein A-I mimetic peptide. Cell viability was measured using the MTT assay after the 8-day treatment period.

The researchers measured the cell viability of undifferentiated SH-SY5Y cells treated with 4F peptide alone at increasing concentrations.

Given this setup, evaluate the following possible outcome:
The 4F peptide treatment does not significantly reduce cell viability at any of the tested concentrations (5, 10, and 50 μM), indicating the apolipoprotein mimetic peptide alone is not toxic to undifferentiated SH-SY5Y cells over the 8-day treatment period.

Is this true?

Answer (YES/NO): YES